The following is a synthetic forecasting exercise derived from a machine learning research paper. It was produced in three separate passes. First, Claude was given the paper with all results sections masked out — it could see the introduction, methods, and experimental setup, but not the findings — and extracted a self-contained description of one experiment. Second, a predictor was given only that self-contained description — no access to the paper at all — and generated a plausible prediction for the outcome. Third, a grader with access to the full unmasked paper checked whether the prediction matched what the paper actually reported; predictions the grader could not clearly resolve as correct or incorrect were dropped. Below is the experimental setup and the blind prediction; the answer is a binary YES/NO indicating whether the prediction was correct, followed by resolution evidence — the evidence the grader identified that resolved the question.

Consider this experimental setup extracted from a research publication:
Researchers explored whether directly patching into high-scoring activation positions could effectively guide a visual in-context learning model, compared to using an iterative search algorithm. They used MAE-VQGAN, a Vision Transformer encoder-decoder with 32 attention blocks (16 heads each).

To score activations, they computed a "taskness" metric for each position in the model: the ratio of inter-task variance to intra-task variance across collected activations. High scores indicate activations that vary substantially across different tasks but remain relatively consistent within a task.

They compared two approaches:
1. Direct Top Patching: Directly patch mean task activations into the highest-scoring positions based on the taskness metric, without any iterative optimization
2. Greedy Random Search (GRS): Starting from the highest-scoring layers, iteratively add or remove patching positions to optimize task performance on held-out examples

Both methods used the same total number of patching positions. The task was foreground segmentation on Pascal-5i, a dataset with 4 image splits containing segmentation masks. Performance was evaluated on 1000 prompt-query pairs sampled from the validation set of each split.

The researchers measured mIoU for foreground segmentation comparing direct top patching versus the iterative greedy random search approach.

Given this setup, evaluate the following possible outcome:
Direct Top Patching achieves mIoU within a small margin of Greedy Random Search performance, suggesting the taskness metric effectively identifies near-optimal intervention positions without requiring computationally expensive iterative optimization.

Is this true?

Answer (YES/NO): NO